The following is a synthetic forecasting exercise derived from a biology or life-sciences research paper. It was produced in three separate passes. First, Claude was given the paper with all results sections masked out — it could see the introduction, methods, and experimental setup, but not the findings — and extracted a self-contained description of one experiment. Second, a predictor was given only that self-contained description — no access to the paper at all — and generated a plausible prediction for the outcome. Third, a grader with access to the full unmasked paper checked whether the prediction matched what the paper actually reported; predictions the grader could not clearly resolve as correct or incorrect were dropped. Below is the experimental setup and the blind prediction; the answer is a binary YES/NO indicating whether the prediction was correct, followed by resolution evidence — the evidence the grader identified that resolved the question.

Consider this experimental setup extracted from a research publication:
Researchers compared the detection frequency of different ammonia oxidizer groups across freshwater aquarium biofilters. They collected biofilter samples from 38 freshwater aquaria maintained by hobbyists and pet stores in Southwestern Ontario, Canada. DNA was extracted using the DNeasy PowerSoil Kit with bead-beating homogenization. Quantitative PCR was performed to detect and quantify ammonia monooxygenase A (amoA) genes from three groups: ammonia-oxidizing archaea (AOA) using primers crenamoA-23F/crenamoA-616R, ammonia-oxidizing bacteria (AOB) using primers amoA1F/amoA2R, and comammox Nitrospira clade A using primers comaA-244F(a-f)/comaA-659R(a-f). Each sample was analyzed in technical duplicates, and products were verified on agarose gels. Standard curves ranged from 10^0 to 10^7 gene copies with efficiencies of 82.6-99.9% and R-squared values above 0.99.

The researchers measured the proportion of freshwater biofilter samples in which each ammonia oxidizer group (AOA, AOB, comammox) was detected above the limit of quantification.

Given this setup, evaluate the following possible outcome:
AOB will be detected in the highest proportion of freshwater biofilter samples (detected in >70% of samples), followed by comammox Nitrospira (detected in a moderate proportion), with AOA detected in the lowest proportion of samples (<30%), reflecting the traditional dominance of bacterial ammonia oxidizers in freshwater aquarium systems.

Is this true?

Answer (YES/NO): NO